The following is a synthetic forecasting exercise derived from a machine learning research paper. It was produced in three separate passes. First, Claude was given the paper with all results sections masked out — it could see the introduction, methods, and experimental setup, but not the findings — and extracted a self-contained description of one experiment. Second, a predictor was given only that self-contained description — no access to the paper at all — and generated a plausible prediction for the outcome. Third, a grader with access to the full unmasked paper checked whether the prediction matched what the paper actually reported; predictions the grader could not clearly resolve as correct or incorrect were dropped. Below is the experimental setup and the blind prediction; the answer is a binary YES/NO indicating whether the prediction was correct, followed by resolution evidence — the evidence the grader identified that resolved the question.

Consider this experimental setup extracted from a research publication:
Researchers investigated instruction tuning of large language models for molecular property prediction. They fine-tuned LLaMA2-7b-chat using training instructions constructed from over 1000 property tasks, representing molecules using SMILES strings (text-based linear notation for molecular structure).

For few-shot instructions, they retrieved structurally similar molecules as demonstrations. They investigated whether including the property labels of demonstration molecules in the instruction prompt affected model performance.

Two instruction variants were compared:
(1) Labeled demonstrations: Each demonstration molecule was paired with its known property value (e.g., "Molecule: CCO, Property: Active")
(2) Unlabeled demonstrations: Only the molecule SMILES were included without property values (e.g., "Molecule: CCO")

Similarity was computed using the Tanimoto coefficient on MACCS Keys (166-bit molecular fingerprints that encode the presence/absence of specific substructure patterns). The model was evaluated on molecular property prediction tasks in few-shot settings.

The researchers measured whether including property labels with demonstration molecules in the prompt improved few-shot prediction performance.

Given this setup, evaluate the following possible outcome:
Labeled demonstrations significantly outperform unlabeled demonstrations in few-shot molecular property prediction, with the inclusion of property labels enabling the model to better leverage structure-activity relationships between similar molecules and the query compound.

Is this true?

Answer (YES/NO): YES